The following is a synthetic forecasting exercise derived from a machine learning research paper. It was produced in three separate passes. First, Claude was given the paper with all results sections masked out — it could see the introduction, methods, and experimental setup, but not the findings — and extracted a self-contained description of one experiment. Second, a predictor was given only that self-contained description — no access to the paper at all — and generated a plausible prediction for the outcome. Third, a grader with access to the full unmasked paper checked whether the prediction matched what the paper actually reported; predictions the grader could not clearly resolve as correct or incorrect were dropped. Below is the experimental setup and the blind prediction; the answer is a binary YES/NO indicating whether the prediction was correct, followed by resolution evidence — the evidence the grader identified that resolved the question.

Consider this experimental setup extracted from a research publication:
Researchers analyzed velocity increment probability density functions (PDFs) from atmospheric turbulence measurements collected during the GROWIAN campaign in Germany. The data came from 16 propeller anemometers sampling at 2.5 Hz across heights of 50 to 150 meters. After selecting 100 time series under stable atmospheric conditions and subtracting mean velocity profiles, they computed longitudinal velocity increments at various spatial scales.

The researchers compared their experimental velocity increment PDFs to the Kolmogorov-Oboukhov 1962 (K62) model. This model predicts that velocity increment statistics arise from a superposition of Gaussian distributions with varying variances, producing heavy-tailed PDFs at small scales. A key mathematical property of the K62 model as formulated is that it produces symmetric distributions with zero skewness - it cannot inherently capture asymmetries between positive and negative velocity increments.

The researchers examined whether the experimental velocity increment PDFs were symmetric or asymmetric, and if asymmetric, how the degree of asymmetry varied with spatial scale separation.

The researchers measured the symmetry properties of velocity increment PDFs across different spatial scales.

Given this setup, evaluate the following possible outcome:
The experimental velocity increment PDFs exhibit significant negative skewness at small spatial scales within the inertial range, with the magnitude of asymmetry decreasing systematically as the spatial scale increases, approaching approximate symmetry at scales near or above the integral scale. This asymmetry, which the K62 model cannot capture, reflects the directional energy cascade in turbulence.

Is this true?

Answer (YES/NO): NO